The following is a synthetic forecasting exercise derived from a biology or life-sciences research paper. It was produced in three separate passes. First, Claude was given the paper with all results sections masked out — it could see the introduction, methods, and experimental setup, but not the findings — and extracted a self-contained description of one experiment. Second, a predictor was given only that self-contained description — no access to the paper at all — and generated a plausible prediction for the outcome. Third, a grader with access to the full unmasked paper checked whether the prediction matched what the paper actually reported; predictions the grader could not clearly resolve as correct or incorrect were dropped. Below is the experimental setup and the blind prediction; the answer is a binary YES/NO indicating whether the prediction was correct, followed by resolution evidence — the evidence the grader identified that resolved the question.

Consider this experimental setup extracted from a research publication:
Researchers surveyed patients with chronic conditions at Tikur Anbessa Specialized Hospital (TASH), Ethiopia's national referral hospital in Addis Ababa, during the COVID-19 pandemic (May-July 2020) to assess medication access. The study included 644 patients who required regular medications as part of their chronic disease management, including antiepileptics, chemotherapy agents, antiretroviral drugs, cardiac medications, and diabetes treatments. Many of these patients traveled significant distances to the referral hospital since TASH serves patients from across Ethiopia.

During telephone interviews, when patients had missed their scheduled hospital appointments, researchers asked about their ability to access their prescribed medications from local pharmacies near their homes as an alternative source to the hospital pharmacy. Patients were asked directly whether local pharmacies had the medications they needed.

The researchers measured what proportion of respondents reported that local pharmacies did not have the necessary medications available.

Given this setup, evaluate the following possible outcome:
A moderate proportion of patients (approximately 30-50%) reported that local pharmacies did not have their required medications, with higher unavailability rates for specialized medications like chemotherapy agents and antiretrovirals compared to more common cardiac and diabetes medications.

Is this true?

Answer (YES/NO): NO